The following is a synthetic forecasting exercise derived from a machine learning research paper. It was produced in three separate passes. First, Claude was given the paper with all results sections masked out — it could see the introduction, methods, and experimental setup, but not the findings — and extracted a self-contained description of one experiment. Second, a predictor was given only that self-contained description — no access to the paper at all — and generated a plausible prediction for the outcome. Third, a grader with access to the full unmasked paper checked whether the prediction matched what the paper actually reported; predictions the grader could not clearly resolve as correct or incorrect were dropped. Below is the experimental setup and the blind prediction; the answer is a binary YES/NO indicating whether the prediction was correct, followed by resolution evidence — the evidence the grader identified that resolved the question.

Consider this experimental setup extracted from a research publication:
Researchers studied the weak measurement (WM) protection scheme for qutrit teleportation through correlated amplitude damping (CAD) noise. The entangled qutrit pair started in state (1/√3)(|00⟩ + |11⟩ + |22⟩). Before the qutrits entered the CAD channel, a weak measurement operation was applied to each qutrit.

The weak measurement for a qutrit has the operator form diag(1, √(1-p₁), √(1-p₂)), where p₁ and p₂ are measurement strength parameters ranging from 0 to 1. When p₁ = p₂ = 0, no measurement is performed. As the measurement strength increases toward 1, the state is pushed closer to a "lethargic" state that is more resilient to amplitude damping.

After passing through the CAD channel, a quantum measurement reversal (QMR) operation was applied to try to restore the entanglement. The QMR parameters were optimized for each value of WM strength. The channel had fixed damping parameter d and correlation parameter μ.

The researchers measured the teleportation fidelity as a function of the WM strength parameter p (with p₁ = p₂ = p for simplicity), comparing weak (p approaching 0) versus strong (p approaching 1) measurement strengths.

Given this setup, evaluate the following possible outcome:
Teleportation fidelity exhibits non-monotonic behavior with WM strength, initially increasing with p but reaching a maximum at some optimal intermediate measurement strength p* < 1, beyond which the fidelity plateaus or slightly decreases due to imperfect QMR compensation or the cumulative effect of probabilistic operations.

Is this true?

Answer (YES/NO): NO